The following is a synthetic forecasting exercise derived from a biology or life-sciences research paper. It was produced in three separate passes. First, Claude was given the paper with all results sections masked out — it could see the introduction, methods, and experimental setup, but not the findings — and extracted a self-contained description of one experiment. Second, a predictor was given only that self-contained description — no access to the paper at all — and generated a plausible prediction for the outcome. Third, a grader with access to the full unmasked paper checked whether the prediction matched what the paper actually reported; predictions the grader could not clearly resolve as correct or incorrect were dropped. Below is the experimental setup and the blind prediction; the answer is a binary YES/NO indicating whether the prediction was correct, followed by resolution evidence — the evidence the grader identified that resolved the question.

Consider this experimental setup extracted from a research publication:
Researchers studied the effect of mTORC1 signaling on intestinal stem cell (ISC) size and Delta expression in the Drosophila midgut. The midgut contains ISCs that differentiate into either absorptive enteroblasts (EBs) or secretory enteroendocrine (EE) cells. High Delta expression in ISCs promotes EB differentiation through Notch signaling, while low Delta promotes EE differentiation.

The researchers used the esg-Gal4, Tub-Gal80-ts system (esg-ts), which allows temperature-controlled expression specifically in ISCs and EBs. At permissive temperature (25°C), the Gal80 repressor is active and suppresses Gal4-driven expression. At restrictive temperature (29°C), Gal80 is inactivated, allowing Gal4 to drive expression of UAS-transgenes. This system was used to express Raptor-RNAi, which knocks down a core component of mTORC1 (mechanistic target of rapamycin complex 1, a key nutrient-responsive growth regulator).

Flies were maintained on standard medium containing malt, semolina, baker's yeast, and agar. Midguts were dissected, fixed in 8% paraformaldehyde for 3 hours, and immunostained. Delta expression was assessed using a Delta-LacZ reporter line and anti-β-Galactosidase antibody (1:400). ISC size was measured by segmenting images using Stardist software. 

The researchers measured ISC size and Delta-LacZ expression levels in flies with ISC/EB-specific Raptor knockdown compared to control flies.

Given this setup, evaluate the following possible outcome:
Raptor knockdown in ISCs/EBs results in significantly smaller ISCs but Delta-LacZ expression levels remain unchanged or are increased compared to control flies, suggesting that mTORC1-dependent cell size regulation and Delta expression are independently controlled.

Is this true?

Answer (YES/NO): NO